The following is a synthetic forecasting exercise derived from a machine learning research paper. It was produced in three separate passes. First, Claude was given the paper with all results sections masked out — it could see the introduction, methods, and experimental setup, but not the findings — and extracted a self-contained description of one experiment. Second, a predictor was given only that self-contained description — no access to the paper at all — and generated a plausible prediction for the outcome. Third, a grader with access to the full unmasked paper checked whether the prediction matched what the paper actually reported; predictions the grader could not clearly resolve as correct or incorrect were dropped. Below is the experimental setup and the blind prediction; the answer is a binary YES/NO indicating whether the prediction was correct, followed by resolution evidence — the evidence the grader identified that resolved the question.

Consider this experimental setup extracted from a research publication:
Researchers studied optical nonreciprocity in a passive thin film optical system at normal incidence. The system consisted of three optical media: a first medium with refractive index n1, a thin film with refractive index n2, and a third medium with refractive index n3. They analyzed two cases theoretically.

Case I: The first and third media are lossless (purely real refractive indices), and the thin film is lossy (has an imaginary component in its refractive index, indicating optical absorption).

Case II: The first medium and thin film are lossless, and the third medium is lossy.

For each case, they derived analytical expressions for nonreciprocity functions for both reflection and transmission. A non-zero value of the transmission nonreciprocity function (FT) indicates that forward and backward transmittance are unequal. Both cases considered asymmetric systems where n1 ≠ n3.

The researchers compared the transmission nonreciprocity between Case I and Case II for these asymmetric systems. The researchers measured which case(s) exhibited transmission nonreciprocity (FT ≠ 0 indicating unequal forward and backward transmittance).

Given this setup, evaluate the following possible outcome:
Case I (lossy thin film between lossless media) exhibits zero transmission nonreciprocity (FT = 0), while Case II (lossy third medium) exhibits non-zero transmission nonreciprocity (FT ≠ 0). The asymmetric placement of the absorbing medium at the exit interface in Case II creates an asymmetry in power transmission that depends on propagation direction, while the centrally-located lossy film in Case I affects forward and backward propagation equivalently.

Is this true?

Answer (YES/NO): YES